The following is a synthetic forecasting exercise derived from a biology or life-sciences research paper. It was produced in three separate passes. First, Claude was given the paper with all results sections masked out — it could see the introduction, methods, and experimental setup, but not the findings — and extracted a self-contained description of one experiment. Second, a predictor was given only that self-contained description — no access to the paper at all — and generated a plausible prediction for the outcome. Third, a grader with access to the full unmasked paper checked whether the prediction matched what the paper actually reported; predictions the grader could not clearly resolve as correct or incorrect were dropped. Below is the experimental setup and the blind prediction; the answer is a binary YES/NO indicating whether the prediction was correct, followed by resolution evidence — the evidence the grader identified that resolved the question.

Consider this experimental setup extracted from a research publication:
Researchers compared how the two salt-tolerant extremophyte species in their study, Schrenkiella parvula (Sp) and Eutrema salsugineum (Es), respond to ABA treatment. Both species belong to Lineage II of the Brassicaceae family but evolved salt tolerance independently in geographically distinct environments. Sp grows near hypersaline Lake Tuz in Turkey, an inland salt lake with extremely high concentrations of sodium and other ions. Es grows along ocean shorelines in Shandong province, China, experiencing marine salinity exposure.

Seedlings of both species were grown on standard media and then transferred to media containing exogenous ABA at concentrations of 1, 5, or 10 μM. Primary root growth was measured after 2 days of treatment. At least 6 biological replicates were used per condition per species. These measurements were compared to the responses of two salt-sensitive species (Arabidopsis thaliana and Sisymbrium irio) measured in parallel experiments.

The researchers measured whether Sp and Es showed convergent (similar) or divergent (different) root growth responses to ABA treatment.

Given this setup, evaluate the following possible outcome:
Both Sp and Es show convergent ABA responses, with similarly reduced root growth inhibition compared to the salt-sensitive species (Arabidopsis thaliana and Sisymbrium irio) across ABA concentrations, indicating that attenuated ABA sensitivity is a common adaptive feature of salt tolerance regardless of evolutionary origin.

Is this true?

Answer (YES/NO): NO